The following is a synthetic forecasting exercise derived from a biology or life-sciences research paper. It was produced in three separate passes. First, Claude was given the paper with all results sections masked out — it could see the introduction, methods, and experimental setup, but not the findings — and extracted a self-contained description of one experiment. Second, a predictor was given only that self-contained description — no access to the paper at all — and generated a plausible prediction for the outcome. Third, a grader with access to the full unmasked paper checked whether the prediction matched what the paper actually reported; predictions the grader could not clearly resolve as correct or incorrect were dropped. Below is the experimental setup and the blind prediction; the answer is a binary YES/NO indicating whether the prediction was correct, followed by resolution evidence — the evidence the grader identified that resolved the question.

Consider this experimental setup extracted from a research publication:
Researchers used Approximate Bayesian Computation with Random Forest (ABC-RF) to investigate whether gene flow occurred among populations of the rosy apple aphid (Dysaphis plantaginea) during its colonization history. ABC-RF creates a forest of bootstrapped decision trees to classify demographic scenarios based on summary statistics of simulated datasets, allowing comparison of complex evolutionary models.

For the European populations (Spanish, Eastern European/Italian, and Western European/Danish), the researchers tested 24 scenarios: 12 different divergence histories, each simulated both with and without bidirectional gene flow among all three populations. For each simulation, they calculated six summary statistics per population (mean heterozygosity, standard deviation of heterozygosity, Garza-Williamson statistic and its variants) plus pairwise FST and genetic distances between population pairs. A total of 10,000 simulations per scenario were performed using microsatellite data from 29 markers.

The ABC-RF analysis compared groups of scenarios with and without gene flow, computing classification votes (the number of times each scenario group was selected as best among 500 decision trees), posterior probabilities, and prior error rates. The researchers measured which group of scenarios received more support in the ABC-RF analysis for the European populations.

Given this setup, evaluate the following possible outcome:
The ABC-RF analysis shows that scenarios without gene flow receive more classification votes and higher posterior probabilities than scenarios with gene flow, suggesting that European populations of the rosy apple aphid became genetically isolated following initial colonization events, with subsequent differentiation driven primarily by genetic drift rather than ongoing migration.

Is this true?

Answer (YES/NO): NO